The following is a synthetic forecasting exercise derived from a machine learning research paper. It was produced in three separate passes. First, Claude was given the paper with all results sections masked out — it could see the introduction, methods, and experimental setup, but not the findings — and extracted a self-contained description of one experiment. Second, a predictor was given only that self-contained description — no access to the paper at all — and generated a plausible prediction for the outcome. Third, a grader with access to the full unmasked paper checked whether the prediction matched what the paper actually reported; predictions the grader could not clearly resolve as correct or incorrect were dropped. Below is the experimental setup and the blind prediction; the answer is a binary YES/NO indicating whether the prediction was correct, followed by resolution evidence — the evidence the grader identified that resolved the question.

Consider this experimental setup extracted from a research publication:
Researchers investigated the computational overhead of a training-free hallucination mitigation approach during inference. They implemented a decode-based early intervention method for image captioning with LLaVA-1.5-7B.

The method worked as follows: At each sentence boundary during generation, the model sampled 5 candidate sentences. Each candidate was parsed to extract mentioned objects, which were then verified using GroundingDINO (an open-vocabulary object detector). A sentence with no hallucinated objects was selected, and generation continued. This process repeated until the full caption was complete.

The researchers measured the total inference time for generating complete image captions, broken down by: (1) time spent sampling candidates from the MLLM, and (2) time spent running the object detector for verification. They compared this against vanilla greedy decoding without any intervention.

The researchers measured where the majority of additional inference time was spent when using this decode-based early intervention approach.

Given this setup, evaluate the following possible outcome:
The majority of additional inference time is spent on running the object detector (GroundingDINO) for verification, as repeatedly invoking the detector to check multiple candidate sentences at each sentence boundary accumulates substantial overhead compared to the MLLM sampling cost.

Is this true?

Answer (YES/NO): NO